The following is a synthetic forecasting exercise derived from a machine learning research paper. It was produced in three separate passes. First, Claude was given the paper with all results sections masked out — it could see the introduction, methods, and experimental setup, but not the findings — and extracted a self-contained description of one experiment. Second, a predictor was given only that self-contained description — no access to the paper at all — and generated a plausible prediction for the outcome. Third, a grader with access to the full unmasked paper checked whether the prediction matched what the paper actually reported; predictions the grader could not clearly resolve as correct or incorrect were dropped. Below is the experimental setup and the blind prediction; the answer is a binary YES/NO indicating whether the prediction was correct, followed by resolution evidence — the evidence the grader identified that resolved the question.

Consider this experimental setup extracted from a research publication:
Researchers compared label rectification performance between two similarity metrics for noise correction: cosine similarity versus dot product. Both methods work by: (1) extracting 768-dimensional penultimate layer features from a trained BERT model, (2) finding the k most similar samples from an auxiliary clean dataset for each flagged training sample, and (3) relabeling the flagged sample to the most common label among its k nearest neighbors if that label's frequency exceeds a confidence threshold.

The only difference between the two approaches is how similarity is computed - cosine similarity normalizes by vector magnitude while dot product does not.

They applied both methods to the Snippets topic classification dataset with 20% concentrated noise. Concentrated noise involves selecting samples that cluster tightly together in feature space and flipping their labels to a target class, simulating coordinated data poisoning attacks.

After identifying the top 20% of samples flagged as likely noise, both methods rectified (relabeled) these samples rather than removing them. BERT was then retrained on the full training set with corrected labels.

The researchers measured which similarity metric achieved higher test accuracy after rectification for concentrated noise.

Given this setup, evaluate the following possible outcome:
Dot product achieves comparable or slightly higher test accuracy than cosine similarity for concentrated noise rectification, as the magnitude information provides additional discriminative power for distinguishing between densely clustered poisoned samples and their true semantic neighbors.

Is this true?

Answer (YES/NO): NO